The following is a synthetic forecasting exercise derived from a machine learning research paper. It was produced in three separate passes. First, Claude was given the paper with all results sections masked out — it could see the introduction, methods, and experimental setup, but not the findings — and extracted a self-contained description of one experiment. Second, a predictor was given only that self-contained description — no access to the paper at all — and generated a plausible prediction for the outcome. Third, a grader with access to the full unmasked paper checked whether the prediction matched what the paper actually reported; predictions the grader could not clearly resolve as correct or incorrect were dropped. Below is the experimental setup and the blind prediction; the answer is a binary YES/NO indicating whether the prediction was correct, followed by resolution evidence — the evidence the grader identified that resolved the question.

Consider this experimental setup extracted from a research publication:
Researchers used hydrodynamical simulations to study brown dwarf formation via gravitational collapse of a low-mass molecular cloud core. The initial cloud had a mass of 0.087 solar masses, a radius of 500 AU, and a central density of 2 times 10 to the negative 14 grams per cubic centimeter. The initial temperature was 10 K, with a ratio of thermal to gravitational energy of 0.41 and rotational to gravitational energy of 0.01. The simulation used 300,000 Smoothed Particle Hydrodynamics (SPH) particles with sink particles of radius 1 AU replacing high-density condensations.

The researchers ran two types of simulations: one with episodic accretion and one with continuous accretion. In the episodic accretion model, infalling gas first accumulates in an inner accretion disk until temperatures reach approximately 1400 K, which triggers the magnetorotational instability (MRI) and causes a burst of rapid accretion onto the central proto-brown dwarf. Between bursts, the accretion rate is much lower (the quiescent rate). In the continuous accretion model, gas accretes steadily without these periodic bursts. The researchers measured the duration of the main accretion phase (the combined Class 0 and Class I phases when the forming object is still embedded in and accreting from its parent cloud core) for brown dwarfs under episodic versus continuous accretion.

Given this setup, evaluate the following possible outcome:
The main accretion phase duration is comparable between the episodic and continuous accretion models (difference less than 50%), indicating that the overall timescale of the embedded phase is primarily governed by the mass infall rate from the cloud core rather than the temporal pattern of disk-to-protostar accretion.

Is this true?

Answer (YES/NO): NO